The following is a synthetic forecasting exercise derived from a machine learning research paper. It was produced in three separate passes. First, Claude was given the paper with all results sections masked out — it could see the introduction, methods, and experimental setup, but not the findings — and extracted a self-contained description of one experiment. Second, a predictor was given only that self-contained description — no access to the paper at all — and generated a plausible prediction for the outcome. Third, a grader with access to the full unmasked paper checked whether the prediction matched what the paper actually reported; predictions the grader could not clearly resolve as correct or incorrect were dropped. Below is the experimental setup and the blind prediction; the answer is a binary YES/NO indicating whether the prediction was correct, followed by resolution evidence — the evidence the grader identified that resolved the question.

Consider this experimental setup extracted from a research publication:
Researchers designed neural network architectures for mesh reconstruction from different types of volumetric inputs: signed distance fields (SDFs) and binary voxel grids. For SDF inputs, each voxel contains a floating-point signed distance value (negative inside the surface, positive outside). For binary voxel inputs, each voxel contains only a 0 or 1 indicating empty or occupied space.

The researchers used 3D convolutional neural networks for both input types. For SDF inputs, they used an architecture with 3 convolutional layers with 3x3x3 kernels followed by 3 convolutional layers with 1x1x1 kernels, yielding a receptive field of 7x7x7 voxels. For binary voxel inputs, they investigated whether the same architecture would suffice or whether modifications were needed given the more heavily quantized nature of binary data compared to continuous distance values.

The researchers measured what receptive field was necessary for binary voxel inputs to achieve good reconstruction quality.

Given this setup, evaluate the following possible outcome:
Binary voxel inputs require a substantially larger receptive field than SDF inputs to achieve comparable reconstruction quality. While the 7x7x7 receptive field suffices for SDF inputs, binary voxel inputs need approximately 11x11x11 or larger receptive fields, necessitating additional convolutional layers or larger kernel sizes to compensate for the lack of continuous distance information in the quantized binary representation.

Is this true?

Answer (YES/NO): YES